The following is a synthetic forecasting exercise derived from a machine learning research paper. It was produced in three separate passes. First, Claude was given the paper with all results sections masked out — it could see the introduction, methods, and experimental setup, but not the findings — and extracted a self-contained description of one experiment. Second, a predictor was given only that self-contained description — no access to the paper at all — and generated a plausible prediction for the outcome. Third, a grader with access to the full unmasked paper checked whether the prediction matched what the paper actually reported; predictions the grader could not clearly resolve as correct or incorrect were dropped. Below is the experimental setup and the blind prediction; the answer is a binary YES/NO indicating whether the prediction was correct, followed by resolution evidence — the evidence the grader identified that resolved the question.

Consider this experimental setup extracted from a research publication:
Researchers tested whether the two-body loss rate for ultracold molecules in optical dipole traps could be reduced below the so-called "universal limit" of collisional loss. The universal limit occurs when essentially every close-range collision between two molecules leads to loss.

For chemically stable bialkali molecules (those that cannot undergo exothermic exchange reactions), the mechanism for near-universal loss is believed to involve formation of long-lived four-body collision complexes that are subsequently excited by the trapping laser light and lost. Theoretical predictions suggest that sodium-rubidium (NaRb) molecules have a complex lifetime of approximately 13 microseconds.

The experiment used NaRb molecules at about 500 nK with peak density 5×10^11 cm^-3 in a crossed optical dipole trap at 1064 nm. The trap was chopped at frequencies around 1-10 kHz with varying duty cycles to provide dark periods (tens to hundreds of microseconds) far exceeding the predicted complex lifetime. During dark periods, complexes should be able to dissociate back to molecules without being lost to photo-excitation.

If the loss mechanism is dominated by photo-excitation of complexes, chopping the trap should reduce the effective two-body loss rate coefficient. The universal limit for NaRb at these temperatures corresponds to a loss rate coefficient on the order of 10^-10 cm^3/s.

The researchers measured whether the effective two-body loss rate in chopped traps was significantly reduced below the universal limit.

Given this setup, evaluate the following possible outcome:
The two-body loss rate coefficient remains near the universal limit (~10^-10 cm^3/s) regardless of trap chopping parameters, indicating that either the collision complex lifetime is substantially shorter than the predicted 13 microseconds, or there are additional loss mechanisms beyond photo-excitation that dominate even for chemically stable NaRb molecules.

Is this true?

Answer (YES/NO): NO